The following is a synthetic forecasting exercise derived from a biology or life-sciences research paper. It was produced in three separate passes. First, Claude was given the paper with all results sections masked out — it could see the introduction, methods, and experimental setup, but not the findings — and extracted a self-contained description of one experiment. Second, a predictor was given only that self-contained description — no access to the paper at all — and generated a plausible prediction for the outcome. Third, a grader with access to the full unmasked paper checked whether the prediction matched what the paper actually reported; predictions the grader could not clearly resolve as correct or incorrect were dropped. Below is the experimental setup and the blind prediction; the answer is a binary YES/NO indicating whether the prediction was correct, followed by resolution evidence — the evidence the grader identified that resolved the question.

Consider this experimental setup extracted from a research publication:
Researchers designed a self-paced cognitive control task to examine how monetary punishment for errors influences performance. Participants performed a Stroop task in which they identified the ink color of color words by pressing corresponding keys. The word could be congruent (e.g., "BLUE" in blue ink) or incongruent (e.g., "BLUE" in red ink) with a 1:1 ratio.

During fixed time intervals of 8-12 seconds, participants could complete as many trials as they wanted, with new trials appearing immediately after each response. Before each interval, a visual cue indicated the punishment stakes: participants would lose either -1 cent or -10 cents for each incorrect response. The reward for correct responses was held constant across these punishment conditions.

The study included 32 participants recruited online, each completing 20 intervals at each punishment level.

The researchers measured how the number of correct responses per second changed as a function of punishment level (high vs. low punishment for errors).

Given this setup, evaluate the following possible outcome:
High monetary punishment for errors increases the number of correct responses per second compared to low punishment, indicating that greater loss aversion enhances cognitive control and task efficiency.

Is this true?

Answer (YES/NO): NO